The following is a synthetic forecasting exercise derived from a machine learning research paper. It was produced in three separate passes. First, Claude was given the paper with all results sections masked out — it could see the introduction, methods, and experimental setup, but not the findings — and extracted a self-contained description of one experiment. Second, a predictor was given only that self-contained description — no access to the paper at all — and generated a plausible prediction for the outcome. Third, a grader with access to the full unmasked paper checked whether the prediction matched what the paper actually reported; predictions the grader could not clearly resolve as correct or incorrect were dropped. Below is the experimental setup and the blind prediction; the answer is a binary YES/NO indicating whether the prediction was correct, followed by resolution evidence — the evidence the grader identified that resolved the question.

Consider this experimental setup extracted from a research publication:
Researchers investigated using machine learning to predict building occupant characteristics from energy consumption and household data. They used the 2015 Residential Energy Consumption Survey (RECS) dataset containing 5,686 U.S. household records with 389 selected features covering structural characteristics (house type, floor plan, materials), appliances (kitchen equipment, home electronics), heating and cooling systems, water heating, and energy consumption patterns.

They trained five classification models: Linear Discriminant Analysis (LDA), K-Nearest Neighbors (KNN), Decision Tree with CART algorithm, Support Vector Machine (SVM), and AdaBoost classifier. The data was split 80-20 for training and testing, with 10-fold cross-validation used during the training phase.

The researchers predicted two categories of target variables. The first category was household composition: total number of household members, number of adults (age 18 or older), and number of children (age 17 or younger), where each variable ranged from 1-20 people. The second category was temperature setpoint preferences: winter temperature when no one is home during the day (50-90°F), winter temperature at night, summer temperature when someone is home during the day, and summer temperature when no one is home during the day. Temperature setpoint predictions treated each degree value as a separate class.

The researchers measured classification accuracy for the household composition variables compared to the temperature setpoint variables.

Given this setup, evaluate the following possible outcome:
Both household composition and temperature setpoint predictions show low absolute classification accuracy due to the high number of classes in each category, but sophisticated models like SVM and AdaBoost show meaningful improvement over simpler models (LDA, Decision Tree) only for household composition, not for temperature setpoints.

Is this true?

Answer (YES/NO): NO